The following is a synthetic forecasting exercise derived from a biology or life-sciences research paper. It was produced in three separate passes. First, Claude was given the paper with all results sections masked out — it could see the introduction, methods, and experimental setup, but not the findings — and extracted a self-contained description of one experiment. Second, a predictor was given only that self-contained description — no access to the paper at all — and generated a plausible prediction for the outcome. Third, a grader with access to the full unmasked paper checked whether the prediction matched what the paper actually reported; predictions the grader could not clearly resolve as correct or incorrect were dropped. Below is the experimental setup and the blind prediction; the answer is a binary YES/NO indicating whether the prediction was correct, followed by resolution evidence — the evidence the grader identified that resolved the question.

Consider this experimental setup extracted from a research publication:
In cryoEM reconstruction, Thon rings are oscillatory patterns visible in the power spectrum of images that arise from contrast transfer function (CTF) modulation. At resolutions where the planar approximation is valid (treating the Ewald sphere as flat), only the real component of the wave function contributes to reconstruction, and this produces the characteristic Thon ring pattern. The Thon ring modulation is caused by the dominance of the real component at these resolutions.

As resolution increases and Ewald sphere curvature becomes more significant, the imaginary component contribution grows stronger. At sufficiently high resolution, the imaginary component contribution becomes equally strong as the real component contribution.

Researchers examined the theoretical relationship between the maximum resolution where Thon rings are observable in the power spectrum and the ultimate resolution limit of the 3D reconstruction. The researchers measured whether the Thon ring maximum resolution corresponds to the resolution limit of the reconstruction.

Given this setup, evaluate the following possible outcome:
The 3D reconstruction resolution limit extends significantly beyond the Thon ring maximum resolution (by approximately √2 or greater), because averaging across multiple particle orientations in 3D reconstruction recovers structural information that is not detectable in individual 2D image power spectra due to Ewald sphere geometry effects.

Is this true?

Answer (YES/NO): NO